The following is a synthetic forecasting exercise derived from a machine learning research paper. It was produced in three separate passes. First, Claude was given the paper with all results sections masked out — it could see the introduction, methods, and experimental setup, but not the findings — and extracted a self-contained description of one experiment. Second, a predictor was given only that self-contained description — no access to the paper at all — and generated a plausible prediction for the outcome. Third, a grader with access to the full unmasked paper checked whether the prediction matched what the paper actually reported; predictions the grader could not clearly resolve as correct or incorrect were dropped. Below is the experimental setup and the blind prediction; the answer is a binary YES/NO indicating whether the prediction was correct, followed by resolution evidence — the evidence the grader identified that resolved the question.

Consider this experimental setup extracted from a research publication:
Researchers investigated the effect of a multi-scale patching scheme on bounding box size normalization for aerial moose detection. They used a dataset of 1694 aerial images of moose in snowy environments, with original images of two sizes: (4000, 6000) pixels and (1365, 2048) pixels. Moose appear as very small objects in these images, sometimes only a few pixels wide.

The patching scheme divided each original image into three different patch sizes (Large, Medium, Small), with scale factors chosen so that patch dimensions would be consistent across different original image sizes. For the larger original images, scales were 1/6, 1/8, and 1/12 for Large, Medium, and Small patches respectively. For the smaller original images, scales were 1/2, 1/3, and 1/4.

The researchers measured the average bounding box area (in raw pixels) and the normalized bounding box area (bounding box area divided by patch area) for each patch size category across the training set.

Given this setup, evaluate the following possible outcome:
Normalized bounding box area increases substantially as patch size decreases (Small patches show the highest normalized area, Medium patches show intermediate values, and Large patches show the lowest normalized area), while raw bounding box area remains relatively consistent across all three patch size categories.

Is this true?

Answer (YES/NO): NO